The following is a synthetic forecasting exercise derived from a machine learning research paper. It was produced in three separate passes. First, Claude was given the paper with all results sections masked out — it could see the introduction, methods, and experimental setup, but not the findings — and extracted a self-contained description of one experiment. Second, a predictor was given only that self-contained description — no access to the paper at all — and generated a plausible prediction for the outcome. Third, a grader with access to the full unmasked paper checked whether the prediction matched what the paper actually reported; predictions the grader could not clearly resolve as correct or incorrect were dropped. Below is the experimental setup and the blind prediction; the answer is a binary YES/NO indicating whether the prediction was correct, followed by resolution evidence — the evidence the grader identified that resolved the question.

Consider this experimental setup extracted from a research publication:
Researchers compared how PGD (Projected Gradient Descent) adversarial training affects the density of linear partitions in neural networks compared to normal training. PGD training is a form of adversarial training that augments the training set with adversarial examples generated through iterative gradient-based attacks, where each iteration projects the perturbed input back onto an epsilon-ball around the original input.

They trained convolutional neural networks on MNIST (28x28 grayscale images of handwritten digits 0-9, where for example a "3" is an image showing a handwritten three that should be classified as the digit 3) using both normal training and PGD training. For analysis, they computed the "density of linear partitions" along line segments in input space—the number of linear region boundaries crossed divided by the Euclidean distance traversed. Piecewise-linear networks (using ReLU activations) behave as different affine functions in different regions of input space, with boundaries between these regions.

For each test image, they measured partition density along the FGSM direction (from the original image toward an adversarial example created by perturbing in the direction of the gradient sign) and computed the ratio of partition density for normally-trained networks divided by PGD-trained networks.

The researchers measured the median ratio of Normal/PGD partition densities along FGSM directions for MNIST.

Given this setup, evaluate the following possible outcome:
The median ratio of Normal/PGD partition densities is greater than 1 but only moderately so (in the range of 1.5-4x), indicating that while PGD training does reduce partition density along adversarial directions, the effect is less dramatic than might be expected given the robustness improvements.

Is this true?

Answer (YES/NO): NO